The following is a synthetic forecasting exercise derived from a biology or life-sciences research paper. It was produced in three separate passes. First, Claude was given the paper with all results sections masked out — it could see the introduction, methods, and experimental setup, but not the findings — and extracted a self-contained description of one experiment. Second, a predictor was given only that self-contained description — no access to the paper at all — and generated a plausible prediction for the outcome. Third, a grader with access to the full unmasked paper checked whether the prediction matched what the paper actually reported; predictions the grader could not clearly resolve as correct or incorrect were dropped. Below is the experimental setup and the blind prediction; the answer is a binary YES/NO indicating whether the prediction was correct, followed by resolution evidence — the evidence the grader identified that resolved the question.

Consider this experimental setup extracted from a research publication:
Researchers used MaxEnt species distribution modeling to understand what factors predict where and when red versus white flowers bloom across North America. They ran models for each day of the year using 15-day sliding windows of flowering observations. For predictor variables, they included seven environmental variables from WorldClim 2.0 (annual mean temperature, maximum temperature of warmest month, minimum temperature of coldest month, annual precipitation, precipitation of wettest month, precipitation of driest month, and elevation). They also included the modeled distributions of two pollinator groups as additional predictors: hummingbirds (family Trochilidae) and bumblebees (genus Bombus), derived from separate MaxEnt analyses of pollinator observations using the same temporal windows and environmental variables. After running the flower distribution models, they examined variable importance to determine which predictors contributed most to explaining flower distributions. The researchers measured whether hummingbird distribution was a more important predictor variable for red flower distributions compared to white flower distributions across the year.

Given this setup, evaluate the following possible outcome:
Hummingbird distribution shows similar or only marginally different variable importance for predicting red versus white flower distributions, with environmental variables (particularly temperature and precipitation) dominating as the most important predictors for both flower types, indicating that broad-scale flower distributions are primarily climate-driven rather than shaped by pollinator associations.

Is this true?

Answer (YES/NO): NO